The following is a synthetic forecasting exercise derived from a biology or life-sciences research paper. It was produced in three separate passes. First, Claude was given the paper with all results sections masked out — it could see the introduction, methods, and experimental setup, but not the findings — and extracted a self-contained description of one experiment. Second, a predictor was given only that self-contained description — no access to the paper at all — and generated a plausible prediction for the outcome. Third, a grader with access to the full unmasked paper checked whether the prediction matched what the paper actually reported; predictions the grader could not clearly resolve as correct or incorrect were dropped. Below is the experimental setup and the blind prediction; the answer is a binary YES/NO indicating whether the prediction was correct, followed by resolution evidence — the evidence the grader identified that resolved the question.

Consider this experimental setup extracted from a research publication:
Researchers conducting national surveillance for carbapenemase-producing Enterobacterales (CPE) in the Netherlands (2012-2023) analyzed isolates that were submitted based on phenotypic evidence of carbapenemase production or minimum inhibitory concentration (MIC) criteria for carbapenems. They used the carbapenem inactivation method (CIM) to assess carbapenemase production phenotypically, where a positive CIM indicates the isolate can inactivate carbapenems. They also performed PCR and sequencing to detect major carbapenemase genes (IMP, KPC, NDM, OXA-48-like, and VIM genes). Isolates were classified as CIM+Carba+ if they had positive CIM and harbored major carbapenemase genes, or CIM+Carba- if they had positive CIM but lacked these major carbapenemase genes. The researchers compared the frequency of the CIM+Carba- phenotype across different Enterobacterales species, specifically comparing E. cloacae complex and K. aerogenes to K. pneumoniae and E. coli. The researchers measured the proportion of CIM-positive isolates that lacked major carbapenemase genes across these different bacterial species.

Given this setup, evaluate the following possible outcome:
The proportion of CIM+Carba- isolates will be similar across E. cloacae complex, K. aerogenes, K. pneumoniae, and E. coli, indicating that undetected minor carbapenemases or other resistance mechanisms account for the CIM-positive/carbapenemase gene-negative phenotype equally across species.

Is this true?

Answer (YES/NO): NO